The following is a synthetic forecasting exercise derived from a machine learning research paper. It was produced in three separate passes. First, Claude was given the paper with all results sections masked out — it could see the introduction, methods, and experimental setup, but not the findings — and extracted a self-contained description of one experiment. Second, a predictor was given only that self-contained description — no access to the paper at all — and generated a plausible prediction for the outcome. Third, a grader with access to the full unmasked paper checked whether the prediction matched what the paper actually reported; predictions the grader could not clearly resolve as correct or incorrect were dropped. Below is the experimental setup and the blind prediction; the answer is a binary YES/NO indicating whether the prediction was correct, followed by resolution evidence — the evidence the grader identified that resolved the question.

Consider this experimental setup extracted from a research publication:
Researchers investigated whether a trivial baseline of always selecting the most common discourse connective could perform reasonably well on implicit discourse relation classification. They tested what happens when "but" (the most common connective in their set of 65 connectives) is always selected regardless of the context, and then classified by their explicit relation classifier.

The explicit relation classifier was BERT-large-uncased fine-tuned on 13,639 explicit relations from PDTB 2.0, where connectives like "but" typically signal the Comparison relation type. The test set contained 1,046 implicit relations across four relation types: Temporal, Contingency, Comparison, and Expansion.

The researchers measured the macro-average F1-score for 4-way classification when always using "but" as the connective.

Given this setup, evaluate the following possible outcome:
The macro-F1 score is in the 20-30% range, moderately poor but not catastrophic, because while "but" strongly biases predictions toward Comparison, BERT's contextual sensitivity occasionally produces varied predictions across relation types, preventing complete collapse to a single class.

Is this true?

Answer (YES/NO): NO